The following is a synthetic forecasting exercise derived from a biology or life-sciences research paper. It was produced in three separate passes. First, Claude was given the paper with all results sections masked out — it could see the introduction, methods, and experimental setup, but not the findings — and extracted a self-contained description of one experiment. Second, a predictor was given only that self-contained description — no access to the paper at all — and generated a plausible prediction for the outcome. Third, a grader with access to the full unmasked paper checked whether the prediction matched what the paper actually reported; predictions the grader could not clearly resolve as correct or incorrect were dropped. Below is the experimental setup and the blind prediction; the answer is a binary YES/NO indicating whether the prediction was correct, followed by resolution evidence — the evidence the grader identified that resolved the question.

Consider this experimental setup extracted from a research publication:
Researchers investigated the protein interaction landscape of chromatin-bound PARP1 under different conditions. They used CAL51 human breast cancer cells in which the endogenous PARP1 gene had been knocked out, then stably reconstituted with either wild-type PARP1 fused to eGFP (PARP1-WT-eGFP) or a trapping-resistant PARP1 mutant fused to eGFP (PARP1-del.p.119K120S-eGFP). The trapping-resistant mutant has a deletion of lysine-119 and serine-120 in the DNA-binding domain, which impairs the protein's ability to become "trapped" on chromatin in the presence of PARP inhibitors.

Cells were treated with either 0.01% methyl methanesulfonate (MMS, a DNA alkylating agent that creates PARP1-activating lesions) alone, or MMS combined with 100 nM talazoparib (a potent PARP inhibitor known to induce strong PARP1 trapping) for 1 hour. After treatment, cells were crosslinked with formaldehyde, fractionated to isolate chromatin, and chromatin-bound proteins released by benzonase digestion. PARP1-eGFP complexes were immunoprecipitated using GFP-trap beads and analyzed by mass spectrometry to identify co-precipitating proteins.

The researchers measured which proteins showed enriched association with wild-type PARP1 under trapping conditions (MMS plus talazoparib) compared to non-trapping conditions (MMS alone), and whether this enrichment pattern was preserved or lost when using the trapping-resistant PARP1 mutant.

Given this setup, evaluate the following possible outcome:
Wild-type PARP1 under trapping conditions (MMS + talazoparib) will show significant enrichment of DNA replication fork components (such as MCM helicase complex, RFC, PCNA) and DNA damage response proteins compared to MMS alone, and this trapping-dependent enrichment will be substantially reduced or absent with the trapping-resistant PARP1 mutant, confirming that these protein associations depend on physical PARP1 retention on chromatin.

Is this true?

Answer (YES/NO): NO